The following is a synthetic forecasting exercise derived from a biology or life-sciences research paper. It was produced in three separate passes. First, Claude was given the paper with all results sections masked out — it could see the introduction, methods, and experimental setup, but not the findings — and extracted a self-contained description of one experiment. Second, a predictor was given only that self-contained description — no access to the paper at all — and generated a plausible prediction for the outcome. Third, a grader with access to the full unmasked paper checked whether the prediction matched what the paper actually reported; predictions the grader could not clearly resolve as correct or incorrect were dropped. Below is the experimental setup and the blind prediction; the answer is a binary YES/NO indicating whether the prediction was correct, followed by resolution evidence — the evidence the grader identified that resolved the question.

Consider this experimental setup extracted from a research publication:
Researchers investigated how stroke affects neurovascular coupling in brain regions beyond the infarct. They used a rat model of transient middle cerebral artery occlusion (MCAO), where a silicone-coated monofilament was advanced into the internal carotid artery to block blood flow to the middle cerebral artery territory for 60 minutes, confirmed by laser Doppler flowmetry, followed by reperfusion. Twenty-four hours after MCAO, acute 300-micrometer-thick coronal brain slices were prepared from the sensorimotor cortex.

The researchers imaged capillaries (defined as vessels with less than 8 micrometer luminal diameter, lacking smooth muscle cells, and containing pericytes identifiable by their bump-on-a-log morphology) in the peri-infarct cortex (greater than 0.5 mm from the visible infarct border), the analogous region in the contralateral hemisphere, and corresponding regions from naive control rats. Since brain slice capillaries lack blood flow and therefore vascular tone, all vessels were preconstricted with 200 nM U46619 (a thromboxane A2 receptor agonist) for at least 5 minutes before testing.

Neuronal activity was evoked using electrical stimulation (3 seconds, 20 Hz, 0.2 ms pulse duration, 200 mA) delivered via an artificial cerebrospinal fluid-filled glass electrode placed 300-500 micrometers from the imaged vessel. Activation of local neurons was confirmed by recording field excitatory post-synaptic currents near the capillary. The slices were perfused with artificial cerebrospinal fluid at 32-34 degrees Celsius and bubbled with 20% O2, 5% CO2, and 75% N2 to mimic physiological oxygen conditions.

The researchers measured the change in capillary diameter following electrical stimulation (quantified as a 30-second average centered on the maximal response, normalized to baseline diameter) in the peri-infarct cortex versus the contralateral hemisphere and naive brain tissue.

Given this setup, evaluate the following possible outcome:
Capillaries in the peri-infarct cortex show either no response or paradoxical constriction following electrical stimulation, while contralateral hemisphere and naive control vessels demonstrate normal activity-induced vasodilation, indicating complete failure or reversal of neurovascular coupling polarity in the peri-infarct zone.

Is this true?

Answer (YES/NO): NO